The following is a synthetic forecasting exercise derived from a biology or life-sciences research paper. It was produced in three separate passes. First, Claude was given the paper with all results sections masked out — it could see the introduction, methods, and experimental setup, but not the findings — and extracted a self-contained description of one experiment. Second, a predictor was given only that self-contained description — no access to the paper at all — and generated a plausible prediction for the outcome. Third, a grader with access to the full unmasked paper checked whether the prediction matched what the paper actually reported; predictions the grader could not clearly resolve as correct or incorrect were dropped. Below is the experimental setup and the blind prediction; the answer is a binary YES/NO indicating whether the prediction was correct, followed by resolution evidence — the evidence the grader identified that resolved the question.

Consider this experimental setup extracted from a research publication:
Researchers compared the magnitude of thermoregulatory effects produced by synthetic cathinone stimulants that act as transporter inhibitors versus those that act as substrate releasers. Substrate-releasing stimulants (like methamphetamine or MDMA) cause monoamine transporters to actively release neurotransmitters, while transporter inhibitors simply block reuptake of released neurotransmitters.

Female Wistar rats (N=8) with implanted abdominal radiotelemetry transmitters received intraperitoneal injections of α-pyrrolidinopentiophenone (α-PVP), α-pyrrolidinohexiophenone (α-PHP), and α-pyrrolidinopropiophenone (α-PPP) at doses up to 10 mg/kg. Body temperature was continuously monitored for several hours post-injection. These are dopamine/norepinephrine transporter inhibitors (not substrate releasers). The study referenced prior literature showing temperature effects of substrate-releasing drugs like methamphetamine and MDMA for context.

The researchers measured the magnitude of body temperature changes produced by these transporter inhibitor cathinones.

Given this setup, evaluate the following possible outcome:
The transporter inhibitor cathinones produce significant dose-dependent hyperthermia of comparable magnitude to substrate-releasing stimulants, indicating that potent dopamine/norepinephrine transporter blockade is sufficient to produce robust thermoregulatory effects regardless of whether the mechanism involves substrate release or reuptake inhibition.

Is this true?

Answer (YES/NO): NO